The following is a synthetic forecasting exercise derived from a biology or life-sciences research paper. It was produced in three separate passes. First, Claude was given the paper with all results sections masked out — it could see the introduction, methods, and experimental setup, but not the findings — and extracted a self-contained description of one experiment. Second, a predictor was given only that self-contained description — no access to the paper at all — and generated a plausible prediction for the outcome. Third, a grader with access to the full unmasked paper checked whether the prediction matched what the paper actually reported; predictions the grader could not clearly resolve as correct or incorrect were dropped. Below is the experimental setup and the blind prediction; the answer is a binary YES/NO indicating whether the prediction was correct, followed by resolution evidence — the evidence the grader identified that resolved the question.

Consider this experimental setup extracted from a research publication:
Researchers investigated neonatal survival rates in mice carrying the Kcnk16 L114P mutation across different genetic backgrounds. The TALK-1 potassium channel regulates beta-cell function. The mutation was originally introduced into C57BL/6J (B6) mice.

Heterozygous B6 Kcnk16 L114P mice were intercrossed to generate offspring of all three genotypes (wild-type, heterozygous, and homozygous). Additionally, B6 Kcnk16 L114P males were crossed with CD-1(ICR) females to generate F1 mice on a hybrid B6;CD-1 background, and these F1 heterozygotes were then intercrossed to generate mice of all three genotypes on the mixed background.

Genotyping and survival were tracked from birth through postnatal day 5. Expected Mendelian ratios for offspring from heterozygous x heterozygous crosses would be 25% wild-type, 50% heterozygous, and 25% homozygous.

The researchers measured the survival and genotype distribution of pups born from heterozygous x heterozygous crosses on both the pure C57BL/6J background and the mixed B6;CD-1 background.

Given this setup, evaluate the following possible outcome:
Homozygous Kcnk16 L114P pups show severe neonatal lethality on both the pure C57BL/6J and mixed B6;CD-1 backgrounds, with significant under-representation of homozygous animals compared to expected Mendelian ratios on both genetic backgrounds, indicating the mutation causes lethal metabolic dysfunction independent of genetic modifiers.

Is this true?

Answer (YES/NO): NO